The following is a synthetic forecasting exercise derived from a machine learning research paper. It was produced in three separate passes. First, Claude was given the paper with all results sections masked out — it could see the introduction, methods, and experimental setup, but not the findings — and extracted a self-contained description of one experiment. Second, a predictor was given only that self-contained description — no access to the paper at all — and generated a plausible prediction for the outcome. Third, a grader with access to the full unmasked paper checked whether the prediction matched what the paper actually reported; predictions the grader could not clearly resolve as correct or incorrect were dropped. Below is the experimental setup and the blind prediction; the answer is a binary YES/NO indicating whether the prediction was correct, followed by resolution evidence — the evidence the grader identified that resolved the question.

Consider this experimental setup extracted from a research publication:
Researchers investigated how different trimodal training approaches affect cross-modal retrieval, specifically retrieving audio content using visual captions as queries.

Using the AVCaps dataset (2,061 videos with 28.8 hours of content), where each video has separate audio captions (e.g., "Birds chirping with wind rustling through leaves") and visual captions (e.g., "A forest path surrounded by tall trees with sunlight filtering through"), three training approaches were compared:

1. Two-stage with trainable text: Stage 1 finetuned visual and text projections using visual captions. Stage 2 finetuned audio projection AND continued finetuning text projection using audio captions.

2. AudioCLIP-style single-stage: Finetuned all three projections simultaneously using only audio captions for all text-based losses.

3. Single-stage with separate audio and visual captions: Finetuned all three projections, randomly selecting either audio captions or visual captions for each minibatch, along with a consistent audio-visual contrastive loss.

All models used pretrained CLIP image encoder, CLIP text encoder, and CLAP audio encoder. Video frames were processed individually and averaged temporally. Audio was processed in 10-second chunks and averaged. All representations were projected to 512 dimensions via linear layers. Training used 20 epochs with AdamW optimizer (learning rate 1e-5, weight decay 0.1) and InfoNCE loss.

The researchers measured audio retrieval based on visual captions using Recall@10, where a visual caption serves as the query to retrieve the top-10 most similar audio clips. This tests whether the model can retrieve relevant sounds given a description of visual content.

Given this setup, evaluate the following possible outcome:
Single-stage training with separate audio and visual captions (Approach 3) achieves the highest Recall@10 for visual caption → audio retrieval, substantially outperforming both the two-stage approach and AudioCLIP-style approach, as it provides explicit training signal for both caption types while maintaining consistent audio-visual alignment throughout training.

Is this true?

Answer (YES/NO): YES